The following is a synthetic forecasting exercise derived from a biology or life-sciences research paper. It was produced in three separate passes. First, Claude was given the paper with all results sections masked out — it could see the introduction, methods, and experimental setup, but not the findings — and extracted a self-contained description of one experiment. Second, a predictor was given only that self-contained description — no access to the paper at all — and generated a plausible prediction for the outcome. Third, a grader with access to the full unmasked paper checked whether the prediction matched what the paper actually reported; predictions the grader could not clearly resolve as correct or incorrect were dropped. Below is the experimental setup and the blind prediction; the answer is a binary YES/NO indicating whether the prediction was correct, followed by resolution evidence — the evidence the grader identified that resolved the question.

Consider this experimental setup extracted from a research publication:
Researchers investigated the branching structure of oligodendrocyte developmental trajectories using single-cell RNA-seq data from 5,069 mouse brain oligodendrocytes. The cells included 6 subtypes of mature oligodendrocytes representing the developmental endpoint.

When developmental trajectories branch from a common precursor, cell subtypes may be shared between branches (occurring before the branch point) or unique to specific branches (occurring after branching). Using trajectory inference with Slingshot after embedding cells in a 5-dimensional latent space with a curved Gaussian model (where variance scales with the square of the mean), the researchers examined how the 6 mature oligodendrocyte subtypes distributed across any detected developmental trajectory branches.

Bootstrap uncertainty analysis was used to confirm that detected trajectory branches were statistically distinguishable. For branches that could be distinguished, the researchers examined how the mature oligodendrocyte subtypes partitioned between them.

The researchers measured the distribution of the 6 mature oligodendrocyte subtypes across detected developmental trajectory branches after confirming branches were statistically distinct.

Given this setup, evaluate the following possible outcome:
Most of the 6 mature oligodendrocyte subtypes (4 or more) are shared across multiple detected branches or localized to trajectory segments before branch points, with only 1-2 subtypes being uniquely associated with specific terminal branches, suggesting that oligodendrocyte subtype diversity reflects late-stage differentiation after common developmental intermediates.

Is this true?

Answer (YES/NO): NO